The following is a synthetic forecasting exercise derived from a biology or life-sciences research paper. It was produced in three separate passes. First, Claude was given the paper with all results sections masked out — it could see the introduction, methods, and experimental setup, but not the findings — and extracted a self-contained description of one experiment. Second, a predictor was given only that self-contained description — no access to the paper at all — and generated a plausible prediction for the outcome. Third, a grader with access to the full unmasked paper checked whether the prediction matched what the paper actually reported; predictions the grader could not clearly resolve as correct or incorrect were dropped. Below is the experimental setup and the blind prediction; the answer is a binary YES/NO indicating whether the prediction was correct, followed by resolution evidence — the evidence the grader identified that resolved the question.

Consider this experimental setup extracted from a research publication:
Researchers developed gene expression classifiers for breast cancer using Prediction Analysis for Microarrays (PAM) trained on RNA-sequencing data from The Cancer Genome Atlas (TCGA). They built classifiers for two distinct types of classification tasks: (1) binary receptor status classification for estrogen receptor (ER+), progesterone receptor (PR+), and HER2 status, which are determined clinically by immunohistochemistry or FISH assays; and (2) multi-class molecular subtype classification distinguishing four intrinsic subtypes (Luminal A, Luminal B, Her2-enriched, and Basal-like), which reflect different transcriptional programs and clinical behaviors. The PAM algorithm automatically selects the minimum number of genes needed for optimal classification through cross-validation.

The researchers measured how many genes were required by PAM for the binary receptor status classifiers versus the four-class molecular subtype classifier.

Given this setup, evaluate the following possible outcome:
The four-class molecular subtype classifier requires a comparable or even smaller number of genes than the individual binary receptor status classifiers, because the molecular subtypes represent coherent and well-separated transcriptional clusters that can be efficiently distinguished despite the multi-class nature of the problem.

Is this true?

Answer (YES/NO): NO